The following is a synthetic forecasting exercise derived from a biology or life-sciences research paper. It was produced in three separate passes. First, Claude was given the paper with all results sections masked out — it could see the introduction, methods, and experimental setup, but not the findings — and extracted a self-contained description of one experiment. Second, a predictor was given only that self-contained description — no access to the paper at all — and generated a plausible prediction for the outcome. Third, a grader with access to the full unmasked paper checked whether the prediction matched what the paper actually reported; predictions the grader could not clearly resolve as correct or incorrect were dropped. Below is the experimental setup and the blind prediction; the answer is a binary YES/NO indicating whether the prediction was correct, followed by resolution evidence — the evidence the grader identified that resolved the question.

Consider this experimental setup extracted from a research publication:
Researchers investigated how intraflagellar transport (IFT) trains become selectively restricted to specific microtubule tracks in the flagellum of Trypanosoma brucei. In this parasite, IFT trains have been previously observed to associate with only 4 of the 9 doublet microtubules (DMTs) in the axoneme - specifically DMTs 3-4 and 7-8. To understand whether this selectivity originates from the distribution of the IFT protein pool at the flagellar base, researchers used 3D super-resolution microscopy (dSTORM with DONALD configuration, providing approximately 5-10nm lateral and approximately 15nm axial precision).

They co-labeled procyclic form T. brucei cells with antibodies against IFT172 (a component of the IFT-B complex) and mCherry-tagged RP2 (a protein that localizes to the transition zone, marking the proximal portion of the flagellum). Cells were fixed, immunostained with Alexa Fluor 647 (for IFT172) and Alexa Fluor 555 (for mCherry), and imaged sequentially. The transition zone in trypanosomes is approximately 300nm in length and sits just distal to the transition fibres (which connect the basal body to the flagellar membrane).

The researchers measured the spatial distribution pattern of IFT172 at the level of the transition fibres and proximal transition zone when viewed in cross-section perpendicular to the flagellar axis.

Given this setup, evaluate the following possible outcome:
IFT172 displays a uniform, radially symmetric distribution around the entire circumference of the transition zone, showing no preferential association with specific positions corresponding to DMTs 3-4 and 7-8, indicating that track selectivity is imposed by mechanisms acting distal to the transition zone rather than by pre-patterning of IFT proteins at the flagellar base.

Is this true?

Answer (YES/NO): YES